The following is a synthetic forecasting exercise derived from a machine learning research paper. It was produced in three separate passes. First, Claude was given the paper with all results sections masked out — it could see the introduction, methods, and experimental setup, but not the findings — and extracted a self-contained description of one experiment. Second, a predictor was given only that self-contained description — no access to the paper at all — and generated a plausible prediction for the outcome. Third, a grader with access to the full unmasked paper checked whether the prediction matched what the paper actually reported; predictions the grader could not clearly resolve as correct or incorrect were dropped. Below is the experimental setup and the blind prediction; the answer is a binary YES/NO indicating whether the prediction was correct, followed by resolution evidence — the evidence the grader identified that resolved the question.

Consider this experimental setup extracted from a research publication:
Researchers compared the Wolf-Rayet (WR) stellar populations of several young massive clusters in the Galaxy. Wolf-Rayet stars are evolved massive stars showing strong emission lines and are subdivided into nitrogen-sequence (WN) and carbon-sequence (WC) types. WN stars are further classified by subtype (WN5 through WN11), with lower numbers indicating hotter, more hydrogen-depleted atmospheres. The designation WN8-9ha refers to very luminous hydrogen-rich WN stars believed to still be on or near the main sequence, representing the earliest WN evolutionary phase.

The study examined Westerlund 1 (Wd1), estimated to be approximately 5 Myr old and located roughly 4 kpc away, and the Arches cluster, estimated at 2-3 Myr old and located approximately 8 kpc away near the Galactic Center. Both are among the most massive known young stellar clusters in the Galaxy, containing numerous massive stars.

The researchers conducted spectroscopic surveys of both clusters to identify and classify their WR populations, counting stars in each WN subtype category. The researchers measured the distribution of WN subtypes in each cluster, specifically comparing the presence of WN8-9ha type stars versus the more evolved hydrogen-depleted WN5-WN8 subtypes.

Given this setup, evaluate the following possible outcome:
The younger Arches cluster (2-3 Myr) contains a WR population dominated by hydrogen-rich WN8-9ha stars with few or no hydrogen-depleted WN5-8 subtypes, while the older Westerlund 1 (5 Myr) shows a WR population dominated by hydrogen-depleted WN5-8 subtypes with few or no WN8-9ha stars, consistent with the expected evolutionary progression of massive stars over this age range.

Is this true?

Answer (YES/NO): YES